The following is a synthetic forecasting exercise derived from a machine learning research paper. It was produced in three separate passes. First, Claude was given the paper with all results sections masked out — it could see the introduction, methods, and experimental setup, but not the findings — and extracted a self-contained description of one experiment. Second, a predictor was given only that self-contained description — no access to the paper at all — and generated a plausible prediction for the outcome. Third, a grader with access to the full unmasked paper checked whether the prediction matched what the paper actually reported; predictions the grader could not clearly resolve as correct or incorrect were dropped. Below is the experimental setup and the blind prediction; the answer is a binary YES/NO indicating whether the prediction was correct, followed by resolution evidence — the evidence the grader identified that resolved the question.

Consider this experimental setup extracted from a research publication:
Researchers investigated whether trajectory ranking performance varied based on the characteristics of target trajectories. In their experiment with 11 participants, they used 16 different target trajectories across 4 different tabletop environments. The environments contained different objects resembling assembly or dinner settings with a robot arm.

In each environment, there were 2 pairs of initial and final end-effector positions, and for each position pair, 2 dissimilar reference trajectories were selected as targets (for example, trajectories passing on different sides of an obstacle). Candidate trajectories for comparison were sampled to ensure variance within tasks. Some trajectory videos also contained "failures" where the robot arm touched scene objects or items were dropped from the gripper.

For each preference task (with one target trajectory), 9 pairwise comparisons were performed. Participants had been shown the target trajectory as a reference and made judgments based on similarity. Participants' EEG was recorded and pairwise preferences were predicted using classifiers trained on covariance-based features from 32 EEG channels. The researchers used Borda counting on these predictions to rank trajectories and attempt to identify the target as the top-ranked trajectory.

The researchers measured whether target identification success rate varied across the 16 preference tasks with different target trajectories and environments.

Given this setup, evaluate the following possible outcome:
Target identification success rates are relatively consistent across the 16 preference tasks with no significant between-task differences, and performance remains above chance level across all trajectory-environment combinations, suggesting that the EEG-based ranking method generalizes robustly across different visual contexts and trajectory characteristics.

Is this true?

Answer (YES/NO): NO